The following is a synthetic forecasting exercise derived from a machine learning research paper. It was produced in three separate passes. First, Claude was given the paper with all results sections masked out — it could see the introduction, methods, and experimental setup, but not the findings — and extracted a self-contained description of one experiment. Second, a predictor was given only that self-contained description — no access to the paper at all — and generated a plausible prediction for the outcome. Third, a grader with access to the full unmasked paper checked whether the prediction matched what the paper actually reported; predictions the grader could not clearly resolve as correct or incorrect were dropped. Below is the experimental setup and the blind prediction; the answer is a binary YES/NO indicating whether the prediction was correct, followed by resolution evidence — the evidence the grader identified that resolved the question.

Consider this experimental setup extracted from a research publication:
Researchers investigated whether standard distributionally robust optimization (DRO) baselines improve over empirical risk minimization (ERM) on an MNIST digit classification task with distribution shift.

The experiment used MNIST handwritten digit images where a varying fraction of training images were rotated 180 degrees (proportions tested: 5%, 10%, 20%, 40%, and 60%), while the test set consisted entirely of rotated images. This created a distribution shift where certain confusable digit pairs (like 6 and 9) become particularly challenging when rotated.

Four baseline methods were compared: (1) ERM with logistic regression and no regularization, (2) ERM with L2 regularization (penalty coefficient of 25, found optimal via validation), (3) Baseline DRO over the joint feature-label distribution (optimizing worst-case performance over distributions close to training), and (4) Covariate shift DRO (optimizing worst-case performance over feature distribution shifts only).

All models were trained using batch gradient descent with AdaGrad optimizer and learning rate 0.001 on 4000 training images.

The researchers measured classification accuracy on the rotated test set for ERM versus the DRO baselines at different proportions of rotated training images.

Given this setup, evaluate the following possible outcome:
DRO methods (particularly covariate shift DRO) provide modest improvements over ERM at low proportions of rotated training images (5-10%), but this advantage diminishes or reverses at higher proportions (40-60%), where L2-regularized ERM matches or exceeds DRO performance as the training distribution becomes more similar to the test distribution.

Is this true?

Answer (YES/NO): NO